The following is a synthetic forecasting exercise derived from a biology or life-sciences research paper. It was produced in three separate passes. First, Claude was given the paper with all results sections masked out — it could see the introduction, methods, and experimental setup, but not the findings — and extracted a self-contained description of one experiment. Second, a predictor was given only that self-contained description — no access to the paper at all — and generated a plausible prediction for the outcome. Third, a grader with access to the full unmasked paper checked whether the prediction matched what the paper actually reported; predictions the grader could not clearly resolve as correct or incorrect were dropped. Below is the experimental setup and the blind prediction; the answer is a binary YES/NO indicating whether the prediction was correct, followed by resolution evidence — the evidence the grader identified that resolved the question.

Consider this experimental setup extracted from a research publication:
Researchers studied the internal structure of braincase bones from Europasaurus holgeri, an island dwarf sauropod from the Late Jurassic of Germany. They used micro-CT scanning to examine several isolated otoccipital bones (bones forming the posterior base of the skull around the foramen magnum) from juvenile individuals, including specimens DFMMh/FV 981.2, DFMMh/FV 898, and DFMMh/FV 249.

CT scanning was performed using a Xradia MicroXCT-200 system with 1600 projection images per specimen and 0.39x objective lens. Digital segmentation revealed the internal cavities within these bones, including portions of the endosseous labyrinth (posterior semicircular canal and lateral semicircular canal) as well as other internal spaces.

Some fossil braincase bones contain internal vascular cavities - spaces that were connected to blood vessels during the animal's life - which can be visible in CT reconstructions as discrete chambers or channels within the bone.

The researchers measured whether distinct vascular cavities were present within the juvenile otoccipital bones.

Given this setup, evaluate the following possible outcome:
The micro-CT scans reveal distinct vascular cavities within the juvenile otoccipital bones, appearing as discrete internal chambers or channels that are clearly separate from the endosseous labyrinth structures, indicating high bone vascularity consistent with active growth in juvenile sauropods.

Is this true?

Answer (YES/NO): YES